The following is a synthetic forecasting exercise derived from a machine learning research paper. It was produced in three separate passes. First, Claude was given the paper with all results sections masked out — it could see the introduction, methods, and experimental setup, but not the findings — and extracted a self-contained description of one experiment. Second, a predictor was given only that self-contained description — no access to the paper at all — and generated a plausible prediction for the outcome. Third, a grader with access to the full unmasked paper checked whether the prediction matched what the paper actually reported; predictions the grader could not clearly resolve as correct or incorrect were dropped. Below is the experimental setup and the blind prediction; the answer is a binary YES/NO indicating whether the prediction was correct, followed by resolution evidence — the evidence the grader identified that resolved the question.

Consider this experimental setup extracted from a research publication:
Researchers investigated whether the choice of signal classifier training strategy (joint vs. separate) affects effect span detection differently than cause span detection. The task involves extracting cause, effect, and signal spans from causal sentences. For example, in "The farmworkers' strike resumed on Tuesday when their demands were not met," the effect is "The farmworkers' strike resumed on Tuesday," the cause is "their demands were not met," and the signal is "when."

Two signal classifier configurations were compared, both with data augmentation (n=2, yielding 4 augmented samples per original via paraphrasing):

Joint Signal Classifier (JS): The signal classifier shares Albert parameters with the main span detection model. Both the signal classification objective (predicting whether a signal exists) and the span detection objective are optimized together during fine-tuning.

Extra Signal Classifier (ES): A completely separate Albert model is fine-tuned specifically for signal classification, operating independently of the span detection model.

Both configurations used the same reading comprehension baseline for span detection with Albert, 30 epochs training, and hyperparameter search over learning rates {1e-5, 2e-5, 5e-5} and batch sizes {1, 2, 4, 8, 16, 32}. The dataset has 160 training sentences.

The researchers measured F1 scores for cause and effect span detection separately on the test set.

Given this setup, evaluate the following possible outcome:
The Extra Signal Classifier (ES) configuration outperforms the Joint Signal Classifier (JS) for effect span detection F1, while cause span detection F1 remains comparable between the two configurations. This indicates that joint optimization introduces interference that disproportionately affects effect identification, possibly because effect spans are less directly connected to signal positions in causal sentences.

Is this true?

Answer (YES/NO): YES